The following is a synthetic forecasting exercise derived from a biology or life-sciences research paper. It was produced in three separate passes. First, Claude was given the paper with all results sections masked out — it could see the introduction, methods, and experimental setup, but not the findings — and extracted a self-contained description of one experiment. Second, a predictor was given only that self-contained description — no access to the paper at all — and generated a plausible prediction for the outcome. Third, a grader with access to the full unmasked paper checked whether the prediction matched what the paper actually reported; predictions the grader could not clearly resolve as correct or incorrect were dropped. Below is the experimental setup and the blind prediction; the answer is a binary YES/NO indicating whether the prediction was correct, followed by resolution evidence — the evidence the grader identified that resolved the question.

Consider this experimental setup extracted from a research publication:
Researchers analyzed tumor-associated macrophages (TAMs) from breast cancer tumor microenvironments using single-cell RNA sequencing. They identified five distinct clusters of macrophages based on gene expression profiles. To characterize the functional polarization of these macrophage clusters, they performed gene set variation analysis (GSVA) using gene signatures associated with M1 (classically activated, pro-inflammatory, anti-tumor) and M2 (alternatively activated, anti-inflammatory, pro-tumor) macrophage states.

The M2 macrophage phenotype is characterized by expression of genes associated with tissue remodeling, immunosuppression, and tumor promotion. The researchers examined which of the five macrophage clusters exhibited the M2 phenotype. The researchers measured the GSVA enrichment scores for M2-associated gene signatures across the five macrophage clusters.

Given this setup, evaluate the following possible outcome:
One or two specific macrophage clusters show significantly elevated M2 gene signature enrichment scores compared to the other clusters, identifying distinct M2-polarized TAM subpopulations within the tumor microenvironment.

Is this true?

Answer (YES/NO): NO